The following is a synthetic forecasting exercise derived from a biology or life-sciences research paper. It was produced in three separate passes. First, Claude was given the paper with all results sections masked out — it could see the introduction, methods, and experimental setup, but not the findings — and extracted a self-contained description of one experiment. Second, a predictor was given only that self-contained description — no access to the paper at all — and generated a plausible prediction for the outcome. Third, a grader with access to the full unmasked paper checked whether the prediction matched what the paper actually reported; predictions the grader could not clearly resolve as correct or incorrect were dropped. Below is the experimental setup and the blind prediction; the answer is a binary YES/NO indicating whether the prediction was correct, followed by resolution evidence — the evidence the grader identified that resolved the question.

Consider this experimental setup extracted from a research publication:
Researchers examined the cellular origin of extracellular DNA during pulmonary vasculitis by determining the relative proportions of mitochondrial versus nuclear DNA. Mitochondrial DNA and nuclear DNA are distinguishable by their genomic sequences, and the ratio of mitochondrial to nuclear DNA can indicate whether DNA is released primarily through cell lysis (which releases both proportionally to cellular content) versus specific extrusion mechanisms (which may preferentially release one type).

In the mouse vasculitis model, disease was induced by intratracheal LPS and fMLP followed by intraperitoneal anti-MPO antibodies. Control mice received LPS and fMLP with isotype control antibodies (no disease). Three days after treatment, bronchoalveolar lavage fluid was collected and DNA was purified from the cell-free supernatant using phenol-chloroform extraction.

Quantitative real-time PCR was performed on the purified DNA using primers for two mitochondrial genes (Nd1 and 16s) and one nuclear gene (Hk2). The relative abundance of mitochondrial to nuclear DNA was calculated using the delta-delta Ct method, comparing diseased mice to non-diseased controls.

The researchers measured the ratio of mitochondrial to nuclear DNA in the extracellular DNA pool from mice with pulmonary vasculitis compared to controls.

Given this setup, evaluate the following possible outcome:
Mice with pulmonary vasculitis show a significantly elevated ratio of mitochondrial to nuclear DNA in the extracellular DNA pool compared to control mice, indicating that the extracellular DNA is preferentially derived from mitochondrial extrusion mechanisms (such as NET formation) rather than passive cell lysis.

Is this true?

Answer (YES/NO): NO